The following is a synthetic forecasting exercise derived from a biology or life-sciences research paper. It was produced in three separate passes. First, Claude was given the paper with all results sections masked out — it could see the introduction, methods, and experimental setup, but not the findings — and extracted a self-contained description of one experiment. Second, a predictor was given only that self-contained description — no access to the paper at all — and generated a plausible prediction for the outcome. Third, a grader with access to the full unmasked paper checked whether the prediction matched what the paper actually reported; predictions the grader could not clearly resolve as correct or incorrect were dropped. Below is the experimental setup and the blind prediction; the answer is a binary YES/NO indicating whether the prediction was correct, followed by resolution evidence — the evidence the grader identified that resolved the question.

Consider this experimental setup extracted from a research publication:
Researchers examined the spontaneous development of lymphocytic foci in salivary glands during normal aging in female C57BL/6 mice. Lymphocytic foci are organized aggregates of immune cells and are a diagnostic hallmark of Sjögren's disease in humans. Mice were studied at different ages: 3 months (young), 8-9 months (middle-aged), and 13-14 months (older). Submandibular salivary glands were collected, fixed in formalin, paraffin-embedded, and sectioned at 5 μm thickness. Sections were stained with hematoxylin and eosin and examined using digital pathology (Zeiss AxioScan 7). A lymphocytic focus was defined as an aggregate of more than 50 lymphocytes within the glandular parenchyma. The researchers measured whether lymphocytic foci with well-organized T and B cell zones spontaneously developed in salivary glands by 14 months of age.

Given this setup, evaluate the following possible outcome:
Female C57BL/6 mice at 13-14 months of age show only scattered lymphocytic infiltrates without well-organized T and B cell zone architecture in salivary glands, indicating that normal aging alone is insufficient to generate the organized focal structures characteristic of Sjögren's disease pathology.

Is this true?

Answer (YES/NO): NO